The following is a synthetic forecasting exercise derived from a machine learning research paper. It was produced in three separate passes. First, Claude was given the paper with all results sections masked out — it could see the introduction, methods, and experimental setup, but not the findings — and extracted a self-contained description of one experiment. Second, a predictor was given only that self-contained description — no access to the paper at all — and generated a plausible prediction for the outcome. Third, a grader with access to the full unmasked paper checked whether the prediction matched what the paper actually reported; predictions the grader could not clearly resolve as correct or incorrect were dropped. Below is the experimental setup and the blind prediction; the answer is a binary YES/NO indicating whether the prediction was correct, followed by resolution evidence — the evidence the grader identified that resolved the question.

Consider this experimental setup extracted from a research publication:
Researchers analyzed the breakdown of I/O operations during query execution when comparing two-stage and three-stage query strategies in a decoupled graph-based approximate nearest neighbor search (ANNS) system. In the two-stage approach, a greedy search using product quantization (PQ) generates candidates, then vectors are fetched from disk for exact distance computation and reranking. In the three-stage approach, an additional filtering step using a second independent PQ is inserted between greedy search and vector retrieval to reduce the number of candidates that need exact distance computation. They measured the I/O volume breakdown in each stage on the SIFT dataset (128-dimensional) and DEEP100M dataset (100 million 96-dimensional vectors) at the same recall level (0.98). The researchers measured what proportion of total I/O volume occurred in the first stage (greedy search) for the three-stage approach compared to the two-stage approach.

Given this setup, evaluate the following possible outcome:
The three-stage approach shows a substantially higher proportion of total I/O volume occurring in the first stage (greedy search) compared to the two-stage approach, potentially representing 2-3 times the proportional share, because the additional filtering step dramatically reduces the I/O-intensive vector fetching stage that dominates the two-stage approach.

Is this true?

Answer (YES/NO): NO